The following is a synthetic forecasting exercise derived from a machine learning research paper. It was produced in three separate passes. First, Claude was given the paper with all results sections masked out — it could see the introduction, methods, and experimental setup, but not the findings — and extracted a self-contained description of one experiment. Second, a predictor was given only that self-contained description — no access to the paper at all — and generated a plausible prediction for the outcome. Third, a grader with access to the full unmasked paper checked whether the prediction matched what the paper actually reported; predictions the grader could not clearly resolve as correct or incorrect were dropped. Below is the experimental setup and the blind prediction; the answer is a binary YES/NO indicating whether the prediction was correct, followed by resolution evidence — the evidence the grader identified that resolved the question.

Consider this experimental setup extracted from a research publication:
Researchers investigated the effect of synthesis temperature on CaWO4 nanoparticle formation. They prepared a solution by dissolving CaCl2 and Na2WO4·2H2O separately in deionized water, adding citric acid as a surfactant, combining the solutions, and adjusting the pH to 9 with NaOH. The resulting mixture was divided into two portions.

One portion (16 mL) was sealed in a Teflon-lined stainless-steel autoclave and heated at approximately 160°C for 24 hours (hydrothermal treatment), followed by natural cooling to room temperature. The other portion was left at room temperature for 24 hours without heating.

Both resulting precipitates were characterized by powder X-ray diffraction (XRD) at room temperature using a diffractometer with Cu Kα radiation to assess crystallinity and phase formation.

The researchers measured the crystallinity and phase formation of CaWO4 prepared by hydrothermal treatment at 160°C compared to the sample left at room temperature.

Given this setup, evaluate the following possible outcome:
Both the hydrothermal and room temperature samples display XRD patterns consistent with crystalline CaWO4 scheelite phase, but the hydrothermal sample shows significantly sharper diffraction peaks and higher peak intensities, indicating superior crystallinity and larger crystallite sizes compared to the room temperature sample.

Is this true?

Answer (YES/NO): YES